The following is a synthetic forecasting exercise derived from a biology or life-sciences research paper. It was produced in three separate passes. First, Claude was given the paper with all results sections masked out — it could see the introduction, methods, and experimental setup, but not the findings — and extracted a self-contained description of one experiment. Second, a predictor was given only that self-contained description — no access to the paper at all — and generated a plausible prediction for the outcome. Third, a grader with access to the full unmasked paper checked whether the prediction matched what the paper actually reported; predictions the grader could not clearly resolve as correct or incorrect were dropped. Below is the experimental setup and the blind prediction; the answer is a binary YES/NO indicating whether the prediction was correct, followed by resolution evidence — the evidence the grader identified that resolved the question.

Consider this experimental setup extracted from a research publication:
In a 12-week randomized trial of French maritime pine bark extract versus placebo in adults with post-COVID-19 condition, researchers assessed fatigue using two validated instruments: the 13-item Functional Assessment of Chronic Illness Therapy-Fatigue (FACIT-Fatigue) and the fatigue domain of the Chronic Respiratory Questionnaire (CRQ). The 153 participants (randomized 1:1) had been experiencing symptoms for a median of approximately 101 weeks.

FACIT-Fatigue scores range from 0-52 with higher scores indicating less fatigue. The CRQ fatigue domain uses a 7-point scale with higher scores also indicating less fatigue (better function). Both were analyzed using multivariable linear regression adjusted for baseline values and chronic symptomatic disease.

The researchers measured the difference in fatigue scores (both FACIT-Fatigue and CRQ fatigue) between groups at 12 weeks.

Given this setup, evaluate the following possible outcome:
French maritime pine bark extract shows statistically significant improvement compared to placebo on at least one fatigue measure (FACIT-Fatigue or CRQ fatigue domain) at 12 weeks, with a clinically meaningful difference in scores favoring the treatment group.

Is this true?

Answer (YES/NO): NO